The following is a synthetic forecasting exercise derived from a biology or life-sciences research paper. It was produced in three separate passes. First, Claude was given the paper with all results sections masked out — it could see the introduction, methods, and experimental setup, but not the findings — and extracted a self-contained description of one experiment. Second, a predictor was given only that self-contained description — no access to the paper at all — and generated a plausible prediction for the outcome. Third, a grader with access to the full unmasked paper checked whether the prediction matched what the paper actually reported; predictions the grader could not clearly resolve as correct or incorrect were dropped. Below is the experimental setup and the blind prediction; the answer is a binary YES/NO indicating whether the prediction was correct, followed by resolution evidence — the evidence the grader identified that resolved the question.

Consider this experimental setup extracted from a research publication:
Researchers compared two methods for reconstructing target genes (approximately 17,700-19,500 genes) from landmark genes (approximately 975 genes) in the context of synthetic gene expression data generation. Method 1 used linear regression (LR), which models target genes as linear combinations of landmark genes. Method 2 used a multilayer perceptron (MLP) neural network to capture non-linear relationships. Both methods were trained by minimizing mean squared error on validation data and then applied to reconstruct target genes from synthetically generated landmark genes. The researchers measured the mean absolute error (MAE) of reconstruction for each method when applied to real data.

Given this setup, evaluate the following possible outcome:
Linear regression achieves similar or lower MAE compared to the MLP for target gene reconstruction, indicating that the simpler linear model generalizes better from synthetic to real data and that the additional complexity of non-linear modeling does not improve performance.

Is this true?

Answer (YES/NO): NO